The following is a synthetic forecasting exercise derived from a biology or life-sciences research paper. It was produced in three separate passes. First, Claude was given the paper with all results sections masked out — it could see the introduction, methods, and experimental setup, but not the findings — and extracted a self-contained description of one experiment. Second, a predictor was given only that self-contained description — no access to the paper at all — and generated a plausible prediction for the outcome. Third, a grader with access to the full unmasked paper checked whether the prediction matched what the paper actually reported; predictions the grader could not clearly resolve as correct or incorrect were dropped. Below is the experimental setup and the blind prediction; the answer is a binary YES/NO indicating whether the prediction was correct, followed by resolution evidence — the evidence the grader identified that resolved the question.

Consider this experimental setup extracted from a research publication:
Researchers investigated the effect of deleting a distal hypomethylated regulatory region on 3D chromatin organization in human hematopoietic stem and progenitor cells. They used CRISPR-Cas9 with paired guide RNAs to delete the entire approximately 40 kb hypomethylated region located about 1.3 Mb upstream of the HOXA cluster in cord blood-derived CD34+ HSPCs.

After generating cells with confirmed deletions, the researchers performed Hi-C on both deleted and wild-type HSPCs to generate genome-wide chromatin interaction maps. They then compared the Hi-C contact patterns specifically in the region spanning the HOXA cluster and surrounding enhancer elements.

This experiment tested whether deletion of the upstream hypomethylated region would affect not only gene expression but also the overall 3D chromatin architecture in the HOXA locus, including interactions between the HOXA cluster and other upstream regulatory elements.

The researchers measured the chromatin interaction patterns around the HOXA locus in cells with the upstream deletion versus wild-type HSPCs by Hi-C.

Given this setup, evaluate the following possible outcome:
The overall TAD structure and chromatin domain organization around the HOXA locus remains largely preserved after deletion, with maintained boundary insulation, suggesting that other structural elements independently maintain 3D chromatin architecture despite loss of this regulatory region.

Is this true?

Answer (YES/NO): NO